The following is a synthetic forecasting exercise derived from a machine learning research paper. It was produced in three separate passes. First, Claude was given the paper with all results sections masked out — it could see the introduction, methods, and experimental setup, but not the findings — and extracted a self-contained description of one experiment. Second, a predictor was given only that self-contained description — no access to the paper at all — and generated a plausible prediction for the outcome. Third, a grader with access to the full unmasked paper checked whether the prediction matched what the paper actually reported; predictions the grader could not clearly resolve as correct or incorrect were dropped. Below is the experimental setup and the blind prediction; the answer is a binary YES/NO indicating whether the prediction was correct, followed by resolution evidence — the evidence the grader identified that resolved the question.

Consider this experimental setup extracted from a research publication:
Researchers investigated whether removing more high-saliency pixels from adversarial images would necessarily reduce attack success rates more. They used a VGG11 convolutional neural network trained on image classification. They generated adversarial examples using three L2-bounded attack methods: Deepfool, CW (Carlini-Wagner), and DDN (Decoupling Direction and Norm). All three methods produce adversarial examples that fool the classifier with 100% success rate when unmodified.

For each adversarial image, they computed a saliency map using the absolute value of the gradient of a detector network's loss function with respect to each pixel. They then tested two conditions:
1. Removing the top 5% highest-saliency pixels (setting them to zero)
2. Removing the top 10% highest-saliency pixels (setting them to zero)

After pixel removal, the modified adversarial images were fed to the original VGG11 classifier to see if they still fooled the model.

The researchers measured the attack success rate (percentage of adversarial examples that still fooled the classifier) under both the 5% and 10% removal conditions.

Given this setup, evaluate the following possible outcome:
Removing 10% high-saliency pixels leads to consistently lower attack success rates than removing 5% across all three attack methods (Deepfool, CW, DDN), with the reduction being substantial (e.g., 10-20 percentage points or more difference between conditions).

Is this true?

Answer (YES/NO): NO